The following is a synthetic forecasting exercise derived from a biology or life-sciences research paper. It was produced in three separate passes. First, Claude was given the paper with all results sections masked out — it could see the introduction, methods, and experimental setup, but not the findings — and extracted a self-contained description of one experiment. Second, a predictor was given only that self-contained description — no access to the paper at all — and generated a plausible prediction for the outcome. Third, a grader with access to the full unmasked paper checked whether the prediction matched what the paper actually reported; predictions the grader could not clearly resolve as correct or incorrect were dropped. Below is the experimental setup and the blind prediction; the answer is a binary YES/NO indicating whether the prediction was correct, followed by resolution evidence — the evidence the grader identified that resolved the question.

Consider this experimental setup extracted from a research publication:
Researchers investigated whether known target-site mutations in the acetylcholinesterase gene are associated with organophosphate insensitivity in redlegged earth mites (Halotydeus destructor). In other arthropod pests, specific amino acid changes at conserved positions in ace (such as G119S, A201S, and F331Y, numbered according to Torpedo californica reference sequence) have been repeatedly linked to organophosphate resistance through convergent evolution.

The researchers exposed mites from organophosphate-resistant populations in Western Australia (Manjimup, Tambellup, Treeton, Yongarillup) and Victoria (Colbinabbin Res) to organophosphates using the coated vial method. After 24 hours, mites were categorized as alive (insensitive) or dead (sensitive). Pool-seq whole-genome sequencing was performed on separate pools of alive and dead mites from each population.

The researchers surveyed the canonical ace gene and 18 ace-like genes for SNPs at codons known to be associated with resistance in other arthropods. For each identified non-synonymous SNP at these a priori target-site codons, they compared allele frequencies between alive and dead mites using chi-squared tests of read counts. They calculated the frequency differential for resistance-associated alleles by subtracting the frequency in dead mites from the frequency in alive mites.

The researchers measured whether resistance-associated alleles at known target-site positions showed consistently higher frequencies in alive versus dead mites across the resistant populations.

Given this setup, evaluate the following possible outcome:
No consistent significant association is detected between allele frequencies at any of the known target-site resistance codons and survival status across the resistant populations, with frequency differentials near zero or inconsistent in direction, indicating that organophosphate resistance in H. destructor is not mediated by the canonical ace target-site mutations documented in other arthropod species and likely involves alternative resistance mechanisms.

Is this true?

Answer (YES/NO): NO